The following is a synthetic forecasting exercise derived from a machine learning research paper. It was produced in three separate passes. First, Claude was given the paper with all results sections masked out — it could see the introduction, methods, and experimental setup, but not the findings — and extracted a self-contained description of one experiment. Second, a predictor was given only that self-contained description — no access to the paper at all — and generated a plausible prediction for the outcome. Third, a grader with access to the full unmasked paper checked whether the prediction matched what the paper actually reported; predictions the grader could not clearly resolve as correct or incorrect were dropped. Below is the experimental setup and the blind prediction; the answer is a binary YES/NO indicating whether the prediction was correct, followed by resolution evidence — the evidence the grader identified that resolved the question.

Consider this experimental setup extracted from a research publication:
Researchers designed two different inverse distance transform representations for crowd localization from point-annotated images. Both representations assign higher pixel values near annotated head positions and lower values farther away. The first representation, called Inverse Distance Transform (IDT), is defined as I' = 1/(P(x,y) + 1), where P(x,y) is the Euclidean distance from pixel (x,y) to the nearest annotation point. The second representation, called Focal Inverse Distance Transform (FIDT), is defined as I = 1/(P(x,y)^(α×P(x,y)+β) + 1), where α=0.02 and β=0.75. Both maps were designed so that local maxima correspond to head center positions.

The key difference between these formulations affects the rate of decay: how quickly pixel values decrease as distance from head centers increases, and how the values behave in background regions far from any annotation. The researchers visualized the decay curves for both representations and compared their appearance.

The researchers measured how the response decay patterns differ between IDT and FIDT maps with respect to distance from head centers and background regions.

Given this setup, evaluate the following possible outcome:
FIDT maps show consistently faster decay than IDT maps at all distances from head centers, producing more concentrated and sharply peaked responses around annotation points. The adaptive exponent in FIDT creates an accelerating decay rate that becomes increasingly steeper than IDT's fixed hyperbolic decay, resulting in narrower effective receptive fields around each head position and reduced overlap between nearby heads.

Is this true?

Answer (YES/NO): NO